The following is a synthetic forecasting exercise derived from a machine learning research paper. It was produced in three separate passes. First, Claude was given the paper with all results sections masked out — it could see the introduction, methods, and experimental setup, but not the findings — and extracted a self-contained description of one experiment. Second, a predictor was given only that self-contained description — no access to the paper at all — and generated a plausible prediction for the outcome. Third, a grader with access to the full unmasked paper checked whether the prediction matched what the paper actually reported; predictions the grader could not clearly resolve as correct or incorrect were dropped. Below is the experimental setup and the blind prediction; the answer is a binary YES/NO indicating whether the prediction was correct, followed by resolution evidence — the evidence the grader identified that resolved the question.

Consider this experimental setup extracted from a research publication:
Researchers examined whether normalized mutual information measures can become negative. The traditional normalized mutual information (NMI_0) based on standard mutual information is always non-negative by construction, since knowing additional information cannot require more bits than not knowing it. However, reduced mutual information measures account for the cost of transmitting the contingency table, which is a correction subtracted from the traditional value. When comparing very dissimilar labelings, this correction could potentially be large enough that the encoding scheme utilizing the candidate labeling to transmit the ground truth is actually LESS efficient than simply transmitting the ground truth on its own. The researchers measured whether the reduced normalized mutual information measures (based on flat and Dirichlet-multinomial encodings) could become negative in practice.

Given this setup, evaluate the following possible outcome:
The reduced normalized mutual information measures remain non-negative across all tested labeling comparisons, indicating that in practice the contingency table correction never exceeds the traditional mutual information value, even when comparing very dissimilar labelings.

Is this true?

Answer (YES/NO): NO